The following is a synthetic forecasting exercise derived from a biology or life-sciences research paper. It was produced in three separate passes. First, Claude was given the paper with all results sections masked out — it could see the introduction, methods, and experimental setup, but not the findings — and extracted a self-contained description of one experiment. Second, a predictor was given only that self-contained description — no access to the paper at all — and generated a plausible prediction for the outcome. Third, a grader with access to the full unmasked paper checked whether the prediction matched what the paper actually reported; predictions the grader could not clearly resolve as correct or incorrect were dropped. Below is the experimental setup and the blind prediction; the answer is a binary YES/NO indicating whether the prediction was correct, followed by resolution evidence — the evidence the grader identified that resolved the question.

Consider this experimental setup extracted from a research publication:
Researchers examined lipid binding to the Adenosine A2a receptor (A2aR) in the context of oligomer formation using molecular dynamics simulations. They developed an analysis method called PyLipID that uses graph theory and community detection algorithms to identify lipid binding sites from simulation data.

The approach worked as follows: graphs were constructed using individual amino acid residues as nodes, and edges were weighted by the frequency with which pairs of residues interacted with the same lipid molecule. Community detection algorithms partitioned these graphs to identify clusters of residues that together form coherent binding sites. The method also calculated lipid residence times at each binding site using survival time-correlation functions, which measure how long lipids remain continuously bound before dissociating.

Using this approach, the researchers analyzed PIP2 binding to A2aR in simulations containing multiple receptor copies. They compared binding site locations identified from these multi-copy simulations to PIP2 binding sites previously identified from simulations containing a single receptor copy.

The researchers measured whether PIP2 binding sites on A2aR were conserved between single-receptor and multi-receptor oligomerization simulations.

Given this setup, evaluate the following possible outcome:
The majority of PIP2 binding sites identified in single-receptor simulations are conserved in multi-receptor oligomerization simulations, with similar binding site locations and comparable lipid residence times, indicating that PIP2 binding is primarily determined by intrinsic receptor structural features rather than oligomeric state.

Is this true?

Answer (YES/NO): NO